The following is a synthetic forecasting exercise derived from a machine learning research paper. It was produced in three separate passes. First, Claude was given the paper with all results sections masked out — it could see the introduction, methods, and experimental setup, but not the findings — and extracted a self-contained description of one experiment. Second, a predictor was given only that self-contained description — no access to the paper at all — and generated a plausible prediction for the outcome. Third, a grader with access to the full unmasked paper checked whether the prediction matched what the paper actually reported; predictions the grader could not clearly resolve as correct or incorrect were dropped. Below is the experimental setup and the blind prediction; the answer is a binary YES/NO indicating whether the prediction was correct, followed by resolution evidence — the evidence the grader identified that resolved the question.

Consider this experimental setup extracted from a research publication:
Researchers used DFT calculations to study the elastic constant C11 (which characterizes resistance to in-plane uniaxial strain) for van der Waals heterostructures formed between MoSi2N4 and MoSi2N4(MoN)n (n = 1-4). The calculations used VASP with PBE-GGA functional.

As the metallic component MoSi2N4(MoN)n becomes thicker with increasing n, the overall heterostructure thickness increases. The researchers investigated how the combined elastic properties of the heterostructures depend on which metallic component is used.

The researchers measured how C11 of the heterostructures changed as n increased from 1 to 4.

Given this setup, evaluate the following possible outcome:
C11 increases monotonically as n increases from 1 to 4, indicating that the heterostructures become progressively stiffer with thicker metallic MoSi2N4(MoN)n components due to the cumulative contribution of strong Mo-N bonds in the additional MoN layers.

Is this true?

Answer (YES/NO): YES